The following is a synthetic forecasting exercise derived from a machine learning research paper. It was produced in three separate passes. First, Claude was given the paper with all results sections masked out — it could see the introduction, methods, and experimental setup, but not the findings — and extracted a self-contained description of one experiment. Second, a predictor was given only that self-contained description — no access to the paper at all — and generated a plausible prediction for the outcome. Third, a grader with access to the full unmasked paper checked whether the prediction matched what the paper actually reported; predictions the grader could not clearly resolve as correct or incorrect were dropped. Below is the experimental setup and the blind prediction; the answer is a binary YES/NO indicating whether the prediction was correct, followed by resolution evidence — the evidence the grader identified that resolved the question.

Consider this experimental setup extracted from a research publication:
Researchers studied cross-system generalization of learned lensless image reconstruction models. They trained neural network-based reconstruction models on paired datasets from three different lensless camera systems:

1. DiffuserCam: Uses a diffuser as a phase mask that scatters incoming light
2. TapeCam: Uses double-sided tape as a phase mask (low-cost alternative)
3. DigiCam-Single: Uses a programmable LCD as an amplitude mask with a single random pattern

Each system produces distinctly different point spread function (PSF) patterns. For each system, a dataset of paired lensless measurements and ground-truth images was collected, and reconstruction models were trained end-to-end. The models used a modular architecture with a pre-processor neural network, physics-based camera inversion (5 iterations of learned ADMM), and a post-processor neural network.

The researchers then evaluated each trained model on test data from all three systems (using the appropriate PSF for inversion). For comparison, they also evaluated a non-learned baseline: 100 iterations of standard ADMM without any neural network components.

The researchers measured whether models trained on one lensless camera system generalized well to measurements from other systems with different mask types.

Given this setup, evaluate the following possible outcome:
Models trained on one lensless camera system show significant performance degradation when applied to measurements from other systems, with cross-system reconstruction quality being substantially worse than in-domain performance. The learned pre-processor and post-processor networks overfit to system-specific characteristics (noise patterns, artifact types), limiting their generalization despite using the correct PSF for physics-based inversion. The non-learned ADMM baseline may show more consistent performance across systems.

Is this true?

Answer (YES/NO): YES